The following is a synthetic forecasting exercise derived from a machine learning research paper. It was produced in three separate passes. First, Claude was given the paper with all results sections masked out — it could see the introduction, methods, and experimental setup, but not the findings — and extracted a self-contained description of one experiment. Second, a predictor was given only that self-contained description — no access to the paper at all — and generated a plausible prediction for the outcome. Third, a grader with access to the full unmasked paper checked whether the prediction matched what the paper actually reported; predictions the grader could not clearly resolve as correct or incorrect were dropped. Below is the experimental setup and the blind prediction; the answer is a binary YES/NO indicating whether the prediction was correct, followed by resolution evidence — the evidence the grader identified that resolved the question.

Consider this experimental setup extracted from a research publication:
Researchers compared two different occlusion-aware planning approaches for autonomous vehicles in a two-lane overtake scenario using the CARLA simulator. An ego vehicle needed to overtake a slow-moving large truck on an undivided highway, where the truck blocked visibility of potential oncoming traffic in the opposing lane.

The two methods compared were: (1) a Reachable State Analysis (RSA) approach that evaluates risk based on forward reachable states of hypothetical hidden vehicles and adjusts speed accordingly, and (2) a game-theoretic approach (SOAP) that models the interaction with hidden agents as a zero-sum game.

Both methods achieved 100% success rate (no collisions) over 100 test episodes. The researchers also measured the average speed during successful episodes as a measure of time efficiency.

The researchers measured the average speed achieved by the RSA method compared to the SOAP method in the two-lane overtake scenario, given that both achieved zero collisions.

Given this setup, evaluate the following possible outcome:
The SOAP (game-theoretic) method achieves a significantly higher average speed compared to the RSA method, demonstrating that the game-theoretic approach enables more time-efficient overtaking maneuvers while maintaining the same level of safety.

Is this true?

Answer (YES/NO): YES